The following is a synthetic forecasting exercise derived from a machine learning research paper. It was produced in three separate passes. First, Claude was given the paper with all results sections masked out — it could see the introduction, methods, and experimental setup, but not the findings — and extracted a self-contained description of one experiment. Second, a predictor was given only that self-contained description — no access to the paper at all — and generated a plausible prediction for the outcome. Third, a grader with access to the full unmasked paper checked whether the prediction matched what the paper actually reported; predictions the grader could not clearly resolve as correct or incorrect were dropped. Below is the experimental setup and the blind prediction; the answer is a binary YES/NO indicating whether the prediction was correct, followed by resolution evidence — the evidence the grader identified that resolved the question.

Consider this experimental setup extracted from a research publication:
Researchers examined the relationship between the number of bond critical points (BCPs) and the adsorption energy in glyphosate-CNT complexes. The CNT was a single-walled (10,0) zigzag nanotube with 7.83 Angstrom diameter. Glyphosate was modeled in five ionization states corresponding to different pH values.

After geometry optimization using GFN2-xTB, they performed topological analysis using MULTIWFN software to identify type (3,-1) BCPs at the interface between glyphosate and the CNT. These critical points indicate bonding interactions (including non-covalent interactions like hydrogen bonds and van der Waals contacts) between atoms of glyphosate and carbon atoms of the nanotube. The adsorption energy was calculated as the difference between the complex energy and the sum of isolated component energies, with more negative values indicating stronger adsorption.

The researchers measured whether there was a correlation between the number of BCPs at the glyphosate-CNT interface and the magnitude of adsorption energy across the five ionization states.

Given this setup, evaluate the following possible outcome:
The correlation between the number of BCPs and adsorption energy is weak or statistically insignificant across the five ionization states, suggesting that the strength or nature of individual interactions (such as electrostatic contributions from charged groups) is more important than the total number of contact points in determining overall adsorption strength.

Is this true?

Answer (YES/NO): NO